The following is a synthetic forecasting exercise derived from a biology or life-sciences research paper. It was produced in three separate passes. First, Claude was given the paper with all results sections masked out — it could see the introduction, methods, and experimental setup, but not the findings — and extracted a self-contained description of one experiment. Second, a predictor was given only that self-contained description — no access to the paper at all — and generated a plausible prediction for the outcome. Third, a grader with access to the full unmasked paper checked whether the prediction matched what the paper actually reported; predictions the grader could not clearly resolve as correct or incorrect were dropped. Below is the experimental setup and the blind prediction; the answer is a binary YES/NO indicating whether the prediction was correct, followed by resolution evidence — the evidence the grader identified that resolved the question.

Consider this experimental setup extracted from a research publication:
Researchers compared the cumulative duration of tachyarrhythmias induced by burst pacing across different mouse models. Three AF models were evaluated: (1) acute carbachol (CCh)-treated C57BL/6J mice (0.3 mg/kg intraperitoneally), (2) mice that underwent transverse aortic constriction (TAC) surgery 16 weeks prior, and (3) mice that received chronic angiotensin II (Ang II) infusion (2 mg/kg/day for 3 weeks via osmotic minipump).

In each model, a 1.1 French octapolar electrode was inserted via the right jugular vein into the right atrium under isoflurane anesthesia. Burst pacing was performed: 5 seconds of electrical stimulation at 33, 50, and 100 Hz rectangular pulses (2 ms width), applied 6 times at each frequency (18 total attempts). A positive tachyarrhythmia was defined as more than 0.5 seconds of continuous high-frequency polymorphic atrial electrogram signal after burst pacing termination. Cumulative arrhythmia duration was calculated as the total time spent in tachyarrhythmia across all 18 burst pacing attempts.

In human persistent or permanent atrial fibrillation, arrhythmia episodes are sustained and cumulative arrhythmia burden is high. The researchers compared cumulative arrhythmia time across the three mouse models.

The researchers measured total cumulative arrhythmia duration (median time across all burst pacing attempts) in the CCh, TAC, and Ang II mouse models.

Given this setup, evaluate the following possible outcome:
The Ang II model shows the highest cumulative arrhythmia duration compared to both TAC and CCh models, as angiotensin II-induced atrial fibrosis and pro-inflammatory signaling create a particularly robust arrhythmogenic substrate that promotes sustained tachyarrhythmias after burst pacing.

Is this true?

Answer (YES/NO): NO